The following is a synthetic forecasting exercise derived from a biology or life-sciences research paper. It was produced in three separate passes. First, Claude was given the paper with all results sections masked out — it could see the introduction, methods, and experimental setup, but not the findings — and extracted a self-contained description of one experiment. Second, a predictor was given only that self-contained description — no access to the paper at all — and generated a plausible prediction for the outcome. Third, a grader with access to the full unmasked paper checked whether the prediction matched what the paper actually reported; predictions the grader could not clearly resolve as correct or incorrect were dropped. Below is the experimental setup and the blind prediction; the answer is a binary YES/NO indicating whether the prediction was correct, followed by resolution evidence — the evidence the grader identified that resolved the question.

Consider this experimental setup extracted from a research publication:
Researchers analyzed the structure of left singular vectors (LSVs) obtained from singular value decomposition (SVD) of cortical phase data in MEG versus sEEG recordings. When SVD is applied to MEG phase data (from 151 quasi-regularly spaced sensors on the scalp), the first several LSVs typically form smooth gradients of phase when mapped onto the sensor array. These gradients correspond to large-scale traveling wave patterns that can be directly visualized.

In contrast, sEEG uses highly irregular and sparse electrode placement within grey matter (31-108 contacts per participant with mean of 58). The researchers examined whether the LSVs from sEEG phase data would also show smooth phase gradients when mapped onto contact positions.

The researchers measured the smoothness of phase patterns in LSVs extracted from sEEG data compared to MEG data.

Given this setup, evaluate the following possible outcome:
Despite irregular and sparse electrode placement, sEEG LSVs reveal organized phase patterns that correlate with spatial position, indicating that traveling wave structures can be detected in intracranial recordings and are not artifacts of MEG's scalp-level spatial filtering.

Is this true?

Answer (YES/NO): YES